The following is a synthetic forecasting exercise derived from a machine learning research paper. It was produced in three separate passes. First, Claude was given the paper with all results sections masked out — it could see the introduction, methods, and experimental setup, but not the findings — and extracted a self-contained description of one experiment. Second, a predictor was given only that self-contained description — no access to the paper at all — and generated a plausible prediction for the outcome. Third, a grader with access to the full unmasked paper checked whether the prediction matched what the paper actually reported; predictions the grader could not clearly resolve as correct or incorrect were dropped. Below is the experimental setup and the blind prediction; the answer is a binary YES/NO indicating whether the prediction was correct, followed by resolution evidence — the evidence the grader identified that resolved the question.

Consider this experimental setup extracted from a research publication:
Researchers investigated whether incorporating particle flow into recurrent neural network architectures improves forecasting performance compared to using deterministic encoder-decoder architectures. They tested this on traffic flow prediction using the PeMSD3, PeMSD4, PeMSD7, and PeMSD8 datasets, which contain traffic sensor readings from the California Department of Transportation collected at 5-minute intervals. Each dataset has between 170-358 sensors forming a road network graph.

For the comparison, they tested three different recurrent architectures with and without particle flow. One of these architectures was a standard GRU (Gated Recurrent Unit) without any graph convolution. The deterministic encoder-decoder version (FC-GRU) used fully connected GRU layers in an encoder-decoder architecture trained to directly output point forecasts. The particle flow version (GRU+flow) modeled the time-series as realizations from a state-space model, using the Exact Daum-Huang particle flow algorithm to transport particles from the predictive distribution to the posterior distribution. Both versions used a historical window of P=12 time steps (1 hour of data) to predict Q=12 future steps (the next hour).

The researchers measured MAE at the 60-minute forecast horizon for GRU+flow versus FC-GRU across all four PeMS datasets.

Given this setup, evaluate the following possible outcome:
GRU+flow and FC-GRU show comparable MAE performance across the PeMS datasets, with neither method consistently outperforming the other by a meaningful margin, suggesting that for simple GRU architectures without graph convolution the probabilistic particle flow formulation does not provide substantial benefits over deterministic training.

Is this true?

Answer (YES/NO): NO